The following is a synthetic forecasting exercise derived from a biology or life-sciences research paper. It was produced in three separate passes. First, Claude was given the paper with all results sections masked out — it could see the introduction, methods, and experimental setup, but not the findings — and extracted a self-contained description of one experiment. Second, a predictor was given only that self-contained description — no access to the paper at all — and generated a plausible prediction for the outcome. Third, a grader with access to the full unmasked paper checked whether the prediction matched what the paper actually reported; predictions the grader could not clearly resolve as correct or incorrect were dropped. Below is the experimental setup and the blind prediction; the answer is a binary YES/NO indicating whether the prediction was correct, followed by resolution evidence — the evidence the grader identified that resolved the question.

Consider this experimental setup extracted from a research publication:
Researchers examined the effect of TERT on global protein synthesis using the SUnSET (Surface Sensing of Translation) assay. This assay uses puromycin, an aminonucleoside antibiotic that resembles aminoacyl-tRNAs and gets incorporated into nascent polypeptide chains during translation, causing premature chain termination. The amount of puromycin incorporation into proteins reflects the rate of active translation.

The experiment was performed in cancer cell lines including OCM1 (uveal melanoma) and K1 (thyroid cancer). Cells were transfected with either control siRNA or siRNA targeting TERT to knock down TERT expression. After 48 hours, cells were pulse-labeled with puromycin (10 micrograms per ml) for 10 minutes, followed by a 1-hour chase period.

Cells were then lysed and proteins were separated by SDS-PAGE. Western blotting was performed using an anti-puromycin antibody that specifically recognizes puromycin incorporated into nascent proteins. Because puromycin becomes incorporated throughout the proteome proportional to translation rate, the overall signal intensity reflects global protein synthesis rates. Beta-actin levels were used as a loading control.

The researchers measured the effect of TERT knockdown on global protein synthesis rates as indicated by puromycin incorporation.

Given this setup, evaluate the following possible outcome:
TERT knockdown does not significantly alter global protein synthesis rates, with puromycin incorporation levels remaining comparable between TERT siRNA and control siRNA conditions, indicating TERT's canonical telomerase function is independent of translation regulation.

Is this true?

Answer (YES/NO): NO